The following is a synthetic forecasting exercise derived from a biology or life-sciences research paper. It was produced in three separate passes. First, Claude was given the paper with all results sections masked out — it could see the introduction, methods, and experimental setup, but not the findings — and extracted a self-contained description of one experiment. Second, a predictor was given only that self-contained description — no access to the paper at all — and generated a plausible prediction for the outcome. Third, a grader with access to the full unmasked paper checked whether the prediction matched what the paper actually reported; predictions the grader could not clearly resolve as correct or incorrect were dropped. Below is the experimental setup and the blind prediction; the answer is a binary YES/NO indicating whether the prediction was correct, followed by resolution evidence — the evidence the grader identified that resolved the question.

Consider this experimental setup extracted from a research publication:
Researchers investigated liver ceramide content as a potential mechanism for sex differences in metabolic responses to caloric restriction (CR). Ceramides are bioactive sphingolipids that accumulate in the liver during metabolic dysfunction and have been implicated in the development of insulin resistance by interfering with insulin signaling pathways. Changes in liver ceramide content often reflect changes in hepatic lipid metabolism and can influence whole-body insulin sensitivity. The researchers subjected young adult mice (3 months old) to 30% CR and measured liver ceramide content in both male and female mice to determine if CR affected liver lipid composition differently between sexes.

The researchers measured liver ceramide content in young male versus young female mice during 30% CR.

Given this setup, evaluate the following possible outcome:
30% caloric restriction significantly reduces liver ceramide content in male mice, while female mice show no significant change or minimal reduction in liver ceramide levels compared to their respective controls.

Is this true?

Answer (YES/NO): NO